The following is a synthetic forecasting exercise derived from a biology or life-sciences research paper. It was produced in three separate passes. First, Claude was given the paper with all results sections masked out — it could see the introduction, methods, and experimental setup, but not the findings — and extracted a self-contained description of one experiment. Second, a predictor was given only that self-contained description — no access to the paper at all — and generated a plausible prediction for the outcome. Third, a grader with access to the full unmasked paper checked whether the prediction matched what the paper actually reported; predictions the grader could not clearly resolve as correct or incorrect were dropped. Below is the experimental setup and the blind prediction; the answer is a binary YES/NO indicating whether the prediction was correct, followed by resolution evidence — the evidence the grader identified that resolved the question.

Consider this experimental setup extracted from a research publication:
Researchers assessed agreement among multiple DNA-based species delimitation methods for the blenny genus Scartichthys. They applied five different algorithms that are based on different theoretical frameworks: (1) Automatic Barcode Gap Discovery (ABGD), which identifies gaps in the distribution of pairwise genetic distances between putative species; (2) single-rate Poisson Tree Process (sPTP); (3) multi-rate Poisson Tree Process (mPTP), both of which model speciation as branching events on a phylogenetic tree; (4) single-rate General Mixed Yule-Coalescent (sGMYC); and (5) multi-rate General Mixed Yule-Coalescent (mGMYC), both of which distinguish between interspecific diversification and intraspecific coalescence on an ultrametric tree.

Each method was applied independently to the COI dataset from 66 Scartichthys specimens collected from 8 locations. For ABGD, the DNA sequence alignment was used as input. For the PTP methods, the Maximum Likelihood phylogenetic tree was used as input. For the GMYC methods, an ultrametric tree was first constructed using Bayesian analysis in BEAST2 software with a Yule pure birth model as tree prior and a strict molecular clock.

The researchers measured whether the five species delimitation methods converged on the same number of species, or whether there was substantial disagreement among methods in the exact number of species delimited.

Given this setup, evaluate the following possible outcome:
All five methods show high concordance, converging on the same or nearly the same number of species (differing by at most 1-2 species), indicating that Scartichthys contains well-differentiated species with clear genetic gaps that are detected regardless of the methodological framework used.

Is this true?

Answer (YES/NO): YES